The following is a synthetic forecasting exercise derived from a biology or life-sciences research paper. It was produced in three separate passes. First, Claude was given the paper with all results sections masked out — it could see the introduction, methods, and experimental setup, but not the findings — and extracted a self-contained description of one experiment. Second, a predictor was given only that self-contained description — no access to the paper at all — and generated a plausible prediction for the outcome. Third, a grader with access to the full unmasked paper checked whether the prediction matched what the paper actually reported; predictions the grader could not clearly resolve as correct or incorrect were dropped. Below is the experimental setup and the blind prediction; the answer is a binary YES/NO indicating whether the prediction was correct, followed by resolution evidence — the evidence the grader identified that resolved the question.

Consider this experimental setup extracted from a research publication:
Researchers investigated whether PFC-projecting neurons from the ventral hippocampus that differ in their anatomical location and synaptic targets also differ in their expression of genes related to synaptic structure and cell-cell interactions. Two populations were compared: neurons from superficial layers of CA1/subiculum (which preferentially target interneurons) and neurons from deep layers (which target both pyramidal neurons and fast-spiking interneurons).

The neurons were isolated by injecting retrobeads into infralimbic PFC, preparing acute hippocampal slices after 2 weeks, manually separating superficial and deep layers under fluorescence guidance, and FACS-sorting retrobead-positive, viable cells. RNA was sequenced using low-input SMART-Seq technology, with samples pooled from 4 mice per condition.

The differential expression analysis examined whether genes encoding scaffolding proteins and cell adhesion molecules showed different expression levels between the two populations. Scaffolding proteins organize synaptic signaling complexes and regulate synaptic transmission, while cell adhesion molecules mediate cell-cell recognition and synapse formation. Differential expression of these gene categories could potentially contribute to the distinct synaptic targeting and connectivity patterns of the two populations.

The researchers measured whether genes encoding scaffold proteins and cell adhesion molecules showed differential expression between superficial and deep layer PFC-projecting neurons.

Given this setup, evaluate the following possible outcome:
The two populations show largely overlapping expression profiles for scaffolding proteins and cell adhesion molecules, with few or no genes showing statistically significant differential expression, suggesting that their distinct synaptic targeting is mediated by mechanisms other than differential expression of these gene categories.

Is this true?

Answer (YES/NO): NO